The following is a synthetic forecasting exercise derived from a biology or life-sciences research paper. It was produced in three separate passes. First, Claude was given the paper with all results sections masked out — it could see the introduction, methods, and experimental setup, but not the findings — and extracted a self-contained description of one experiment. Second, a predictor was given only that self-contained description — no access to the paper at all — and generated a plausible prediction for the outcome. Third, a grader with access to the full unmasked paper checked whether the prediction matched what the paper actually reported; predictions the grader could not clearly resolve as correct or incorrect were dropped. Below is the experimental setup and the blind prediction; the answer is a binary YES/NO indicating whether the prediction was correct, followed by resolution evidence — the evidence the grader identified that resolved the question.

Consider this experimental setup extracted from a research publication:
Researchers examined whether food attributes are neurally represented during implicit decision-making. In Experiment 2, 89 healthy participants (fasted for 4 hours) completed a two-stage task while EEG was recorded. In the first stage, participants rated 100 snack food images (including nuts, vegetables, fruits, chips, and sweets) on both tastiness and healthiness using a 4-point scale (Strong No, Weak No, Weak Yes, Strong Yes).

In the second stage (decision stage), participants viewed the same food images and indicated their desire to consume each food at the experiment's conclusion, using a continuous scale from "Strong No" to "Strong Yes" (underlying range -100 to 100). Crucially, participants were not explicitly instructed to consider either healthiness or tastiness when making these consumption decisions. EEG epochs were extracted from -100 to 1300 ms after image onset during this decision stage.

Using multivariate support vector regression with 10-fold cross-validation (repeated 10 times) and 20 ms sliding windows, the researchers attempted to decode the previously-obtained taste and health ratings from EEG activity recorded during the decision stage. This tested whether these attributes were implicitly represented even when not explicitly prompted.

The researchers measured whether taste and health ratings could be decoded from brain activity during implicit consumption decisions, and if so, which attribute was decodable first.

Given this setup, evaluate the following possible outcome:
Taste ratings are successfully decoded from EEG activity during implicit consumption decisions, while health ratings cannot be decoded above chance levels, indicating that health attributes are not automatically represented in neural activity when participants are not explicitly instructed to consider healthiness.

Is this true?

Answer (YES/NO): NO